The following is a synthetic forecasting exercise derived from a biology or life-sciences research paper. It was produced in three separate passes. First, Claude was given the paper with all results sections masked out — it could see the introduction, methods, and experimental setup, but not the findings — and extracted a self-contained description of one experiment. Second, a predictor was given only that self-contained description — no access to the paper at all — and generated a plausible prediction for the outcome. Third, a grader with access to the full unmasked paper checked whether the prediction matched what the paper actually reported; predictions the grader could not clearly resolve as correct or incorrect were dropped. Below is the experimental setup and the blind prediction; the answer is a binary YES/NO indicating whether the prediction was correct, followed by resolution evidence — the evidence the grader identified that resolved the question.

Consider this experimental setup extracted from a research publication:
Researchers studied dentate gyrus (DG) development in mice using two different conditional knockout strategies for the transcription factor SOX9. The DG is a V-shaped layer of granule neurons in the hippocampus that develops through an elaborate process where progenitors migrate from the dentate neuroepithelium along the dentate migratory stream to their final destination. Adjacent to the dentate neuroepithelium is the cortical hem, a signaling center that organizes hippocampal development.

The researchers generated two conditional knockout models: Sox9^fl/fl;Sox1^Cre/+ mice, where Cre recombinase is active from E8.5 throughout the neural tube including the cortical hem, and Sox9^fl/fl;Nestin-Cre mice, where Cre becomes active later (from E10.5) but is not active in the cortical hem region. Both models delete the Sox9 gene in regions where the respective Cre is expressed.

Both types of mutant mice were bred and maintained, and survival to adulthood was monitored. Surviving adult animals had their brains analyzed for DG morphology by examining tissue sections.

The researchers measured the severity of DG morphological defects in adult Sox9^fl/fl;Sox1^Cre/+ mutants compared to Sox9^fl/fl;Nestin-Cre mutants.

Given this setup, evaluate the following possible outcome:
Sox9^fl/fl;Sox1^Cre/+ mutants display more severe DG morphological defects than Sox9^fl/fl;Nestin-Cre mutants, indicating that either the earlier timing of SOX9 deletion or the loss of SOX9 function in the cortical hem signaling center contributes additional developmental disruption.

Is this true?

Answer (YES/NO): YES